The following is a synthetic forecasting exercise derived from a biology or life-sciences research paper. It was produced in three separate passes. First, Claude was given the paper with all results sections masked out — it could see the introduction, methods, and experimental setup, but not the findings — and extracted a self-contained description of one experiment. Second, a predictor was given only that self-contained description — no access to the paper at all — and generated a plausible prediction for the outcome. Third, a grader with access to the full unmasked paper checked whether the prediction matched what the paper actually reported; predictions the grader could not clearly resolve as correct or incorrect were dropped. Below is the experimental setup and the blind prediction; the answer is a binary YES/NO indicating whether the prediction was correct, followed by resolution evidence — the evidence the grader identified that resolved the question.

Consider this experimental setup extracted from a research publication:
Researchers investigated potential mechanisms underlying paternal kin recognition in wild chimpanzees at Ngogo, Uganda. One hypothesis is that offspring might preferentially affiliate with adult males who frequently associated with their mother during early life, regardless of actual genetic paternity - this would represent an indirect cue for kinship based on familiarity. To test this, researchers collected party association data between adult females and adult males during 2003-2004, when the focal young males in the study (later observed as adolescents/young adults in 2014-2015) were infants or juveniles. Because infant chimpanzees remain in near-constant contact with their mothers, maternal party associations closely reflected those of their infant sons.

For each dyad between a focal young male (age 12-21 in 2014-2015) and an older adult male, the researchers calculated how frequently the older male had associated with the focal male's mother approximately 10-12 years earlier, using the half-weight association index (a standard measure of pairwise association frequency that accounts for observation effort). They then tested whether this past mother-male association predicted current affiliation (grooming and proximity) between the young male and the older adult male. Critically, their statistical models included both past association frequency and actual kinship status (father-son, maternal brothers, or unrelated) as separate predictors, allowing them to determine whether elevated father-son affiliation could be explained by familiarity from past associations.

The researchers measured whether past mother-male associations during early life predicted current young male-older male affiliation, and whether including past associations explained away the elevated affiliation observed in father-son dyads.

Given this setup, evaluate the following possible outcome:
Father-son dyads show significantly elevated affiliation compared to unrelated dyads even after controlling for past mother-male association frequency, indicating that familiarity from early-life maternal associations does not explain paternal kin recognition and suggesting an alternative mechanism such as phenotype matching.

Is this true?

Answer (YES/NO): YES